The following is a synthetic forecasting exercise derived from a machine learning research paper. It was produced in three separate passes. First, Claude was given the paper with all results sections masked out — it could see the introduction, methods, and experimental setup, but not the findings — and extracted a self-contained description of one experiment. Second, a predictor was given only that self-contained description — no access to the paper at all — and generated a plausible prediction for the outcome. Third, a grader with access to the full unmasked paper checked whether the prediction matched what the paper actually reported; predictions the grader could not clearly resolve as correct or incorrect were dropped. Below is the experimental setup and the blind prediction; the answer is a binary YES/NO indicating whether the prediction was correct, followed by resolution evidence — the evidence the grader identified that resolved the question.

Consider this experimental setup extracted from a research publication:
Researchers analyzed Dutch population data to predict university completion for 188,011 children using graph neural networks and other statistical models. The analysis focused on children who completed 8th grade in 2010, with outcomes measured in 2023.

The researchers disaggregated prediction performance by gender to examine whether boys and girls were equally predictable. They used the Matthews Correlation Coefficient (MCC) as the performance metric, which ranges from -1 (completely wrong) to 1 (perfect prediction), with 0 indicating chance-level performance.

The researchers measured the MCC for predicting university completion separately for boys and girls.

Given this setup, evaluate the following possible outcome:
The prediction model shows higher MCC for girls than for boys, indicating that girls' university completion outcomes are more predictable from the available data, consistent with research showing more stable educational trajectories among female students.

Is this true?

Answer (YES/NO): YES